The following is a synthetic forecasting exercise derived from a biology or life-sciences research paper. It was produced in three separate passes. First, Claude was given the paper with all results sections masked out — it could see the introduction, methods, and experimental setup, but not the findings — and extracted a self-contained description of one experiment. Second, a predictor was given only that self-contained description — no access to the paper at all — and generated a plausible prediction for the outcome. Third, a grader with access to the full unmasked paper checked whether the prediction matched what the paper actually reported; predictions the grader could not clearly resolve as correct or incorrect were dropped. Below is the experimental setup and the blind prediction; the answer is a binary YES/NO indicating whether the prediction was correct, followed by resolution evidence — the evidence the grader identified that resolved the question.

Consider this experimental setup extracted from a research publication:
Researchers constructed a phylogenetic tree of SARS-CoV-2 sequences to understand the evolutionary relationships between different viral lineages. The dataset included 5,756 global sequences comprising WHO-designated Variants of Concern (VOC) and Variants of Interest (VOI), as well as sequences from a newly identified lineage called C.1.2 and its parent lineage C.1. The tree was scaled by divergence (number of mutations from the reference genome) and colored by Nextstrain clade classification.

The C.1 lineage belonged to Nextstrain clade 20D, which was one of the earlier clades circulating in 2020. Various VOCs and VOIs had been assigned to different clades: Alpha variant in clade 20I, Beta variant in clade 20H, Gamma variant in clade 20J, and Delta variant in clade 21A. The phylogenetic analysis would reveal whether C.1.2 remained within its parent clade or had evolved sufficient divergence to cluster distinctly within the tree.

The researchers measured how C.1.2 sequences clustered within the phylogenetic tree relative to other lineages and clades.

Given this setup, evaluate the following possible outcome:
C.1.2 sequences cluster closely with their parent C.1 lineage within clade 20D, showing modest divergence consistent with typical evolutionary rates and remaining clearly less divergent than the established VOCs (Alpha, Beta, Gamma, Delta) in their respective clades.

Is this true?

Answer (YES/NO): NO